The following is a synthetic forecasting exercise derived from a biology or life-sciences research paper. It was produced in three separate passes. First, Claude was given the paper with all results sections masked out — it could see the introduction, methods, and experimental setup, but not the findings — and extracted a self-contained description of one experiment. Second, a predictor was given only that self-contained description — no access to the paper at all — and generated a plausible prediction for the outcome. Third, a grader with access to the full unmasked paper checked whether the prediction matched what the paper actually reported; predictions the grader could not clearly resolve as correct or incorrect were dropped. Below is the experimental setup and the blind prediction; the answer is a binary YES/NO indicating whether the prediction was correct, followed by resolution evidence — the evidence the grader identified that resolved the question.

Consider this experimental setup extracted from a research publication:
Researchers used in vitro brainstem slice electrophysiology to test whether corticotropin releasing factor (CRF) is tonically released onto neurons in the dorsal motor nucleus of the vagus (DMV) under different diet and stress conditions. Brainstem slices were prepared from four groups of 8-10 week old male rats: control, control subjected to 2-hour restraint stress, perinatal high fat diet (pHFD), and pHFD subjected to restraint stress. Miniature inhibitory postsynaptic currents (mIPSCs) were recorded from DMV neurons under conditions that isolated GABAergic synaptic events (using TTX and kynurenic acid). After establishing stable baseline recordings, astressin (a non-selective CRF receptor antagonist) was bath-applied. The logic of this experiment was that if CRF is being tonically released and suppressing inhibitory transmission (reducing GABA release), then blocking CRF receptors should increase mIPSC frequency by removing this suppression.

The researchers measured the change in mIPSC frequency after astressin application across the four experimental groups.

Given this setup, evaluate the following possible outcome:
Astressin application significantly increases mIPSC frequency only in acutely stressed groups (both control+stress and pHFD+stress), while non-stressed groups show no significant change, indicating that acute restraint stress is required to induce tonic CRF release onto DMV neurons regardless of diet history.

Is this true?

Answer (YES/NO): NO